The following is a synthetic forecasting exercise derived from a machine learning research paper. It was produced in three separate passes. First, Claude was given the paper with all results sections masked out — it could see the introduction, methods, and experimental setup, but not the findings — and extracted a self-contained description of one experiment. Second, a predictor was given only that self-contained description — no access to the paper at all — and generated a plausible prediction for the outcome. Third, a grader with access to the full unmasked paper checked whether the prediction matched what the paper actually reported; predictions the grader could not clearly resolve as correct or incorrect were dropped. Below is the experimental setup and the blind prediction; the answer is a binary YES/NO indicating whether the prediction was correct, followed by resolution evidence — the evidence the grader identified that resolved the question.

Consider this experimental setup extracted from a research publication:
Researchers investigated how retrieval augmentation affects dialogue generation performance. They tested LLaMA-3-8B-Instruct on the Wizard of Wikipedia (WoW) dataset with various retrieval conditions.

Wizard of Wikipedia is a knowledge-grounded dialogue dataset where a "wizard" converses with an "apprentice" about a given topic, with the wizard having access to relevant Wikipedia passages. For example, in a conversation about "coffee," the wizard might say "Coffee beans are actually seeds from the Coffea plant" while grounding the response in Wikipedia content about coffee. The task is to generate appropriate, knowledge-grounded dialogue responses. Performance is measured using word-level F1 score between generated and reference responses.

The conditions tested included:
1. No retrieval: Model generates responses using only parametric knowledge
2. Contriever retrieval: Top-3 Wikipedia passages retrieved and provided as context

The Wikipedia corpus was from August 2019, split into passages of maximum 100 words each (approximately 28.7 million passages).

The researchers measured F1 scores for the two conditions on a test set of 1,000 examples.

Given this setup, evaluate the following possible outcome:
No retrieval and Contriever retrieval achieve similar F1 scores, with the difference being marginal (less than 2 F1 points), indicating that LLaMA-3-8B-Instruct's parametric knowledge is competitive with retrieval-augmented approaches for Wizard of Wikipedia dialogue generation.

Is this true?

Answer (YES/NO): YES